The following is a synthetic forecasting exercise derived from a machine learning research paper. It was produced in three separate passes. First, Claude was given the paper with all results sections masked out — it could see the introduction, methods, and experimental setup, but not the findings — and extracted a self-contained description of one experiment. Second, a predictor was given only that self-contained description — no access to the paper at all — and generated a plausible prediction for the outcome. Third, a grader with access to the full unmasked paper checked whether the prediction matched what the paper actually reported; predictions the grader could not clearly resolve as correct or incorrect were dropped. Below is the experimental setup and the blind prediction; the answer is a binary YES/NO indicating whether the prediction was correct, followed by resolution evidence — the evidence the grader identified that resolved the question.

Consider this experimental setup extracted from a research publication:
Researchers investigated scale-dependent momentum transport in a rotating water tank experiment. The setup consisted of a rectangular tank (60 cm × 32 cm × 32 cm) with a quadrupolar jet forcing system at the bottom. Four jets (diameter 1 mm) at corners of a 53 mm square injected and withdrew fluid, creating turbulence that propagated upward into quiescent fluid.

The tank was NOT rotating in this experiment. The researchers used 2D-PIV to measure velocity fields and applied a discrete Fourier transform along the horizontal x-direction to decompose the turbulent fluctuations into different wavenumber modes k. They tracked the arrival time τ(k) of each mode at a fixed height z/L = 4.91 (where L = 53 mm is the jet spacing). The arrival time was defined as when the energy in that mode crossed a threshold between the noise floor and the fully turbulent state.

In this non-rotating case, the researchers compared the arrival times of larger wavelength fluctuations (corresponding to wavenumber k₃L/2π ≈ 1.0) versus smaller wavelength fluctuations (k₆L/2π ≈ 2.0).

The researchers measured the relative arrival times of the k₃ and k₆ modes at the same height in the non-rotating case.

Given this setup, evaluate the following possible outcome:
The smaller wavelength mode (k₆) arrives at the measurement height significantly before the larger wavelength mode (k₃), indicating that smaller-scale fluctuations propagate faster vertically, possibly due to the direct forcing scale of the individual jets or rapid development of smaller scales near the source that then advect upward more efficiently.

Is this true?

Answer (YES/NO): NO